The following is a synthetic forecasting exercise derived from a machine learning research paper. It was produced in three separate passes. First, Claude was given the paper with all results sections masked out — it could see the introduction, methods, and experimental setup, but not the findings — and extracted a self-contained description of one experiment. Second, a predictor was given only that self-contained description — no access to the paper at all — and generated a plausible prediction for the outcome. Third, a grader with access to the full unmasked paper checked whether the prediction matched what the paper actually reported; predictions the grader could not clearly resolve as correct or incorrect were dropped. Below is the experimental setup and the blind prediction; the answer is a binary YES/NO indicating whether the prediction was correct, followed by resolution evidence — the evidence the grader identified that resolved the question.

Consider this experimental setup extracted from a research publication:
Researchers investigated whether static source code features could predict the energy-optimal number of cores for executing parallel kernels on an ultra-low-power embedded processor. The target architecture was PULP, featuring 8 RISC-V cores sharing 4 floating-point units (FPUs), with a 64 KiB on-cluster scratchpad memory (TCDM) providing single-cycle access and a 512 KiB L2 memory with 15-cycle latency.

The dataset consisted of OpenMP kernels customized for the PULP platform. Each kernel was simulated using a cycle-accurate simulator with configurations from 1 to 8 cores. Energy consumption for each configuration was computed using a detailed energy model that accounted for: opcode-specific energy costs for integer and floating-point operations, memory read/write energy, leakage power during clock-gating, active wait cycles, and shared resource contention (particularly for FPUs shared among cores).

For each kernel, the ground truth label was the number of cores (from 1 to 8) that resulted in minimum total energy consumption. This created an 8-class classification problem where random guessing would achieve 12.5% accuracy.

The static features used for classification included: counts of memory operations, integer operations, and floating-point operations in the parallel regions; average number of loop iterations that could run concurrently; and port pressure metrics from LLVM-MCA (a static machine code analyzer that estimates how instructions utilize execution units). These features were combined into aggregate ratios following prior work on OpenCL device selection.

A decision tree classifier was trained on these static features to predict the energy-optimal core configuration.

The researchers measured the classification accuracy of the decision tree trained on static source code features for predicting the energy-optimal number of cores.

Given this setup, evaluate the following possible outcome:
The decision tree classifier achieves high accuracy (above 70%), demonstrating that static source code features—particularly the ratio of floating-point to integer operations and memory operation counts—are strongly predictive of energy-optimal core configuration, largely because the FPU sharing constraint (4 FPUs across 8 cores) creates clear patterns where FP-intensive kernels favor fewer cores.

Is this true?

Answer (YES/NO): NO